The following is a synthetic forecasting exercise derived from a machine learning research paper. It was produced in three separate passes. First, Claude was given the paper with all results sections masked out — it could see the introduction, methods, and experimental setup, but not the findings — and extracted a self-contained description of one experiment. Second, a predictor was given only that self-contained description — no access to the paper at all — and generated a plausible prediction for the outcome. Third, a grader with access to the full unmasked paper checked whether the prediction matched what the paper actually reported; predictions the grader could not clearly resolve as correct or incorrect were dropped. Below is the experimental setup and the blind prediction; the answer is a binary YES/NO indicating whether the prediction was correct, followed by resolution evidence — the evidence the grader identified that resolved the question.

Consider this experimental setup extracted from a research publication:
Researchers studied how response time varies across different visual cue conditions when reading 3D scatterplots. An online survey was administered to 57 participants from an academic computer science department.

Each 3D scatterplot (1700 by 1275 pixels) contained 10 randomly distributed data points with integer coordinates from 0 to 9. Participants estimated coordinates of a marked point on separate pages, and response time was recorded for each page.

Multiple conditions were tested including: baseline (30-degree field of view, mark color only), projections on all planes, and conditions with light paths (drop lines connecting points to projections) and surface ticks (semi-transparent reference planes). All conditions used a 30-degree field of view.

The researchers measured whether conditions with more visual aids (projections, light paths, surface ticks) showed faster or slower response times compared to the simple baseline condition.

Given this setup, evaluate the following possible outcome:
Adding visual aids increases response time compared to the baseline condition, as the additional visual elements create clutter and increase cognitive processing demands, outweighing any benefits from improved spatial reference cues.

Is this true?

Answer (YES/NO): NO